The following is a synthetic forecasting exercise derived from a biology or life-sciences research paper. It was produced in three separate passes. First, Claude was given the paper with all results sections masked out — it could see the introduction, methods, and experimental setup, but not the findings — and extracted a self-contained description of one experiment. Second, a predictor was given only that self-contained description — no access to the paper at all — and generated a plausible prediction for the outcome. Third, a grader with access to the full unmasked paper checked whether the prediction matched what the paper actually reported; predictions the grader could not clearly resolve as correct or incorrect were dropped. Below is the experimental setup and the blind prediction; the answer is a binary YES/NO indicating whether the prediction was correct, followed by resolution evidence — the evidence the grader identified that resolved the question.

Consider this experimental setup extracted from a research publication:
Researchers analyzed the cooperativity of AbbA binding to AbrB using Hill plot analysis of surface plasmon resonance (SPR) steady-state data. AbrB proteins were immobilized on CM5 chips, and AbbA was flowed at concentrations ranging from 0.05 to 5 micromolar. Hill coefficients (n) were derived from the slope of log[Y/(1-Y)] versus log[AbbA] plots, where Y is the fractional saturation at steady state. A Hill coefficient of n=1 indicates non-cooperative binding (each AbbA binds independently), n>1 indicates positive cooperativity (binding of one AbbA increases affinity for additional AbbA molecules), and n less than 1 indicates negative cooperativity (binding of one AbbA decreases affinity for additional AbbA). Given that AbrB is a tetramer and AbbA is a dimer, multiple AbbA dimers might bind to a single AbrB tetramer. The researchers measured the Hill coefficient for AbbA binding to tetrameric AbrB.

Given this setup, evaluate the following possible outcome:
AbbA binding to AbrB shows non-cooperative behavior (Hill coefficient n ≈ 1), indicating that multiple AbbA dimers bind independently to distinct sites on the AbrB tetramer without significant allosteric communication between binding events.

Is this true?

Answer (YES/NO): NO